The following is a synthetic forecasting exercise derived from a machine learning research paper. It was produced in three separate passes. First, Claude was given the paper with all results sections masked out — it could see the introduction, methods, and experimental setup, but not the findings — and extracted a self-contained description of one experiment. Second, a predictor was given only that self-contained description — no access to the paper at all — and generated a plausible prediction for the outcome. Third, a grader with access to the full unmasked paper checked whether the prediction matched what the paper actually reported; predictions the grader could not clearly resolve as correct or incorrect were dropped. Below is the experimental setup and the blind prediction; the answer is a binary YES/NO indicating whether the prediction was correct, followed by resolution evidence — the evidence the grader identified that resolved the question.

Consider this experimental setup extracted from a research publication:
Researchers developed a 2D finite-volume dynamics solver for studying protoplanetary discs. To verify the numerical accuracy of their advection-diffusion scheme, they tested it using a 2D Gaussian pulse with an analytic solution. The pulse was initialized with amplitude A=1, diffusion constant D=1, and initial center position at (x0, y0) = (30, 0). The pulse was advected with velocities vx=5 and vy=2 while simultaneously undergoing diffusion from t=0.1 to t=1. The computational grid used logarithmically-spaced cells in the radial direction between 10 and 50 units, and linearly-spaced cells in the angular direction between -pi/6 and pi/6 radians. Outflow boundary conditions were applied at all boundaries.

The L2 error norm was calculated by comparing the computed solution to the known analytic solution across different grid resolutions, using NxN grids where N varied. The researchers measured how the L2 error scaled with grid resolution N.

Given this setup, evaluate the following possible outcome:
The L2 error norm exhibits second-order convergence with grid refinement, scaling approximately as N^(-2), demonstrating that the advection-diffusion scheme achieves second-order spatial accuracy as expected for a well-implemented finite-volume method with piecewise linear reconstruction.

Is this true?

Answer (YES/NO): YES